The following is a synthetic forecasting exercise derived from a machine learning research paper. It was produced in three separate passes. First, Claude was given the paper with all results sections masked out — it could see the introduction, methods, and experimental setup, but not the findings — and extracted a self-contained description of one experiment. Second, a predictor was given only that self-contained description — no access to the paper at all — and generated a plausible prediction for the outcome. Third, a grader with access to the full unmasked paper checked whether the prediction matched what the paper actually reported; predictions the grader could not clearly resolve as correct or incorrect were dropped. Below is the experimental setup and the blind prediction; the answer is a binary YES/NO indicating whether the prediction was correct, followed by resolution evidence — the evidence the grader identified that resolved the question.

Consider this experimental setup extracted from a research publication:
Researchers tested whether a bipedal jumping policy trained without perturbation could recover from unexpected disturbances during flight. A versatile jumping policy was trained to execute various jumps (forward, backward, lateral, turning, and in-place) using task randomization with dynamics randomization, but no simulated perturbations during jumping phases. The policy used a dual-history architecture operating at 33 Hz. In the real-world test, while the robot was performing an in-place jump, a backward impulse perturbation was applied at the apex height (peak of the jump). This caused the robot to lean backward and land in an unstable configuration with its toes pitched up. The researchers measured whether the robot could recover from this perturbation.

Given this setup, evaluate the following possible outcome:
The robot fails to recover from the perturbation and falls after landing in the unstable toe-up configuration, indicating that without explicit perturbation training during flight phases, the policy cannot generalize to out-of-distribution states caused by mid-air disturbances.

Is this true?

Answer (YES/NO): NO